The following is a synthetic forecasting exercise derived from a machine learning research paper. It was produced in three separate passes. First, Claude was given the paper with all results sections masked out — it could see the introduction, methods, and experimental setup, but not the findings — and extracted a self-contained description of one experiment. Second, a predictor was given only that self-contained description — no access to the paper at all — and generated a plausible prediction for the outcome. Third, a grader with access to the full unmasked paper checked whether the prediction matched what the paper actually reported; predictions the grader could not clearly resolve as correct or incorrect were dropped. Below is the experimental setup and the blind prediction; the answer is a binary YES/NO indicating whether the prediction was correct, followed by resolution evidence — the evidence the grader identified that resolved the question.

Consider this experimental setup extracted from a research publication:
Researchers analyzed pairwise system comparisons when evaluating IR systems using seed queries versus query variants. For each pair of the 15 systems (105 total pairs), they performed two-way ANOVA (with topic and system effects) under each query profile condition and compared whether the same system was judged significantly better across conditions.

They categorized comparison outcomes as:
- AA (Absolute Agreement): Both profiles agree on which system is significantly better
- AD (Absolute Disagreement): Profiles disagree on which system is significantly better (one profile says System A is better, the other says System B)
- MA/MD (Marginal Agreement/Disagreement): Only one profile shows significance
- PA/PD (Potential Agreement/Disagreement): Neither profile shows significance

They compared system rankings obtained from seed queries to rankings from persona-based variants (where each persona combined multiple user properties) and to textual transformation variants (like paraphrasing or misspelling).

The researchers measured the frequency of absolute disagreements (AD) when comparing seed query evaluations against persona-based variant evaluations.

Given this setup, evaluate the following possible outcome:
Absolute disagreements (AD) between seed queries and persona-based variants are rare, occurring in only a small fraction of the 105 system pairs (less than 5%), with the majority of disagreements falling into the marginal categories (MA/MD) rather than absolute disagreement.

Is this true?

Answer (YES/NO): YES